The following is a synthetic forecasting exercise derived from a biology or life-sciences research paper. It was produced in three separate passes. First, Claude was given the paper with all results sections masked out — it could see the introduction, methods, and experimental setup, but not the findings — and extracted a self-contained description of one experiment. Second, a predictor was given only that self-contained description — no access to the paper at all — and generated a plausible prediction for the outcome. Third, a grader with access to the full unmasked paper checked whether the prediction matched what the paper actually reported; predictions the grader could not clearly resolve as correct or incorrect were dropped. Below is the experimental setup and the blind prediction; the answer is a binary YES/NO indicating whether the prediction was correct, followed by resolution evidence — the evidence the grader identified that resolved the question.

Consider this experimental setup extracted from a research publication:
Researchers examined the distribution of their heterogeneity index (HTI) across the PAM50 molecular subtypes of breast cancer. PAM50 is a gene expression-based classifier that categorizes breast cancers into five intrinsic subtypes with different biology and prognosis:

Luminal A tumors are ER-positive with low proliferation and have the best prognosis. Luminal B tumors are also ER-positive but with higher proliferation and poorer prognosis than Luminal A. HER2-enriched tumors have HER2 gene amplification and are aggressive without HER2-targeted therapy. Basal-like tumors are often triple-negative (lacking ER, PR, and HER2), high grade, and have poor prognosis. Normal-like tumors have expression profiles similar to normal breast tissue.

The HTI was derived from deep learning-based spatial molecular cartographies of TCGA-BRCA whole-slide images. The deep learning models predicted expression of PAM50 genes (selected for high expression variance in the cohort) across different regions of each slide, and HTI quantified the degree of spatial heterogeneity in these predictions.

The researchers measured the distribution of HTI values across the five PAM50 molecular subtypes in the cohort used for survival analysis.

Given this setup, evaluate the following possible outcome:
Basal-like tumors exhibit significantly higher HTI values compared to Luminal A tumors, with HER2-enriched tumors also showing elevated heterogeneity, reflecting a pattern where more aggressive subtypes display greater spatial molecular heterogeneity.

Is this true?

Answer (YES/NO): NO